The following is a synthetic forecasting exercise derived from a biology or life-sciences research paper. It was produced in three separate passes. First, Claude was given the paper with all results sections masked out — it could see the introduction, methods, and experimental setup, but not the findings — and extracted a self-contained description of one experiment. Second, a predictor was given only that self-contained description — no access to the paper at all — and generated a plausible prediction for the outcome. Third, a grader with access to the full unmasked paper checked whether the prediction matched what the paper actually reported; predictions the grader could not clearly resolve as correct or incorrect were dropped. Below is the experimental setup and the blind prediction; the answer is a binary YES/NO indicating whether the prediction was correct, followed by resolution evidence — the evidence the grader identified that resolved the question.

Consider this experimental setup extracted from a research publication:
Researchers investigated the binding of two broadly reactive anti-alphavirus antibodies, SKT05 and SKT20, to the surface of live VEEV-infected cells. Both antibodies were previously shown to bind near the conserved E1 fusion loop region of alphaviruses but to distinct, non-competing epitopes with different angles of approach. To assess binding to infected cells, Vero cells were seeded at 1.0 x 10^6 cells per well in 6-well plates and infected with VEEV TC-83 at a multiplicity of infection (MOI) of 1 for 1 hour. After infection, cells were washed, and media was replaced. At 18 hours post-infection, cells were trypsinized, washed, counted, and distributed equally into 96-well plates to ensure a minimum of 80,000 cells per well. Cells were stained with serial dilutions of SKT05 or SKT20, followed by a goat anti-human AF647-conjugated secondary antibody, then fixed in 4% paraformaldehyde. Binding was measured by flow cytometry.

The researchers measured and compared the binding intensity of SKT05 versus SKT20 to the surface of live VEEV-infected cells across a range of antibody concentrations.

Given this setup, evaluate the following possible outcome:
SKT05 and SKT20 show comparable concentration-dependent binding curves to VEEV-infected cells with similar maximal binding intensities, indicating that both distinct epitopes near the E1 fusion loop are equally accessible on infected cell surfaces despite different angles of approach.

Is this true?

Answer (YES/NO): NO